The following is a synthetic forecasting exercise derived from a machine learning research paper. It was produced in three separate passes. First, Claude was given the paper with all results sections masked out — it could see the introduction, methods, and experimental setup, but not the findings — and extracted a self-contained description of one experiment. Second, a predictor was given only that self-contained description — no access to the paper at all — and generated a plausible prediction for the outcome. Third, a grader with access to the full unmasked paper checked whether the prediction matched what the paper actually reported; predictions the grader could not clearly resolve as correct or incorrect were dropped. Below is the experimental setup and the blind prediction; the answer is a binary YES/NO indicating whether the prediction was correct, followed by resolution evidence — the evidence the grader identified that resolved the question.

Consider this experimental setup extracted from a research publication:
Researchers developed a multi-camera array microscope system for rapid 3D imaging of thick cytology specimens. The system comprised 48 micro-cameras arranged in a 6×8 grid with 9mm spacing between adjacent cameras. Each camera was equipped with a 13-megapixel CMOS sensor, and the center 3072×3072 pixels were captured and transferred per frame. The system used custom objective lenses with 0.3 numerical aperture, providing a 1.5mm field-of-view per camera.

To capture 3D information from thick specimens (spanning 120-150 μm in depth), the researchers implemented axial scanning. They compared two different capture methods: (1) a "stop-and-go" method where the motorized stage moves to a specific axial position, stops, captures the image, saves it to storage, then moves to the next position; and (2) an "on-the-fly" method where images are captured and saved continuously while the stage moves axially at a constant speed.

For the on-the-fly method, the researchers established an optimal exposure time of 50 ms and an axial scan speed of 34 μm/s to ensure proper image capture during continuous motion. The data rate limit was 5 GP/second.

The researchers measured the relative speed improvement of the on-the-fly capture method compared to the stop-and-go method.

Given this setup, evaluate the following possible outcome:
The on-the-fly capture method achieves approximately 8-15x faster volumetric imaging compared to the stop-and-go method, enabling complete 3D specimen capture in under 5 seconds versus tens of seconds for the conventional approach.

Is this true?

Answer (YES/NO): NO